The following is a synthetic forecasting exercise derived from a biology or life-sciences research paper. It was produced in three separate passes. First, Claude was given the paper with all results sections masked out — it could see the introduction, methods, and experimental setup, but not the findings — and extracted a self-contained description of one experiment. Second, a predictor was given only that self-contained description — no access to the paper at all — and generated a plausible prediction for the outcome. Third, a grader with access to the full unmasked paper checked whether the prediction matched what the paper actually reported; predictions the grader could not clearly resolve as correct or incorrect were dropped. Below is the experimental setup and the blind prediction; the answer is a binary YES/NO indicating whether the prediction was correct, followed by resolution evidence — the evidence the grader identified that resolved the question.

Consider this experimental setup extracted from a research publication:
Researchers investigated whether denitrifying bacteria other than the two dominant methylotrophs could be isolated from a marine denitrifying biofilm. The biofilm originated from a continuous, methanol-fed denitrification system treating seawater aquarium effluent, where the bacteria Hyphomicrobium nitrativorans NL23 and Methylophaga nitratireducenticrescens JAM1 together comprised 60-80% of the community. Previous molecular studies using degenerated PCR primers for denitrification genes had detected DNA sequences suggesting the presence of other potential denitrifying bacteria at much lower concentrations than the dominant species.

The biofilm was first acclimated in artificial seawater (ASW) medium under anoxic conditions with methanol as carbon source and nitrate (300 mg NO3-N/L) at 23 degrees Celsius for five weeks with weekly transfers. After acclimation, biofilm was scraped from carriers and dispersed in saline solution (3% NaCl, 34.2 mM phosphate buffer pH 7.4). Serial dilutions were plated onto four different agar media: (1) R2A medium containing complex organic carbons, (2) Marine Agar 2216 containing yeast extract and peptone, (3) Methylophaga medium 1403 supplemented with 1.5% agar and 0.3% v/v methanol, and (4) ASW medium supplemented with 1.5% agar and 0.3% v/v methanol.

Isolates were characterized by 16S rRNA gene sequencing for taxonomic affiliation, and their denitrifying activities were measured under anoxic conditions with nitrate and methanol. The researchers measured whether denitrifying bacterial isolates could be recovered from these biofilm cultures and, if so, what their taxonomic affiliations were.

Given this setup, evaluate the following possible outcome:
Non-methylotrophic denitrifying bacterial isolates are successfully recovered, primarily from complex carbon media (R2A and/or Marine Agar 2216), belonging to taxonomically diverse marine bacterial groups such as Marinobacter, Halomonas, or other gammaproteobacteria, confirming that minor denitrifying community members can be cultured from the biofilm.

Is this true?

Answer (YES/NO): YES